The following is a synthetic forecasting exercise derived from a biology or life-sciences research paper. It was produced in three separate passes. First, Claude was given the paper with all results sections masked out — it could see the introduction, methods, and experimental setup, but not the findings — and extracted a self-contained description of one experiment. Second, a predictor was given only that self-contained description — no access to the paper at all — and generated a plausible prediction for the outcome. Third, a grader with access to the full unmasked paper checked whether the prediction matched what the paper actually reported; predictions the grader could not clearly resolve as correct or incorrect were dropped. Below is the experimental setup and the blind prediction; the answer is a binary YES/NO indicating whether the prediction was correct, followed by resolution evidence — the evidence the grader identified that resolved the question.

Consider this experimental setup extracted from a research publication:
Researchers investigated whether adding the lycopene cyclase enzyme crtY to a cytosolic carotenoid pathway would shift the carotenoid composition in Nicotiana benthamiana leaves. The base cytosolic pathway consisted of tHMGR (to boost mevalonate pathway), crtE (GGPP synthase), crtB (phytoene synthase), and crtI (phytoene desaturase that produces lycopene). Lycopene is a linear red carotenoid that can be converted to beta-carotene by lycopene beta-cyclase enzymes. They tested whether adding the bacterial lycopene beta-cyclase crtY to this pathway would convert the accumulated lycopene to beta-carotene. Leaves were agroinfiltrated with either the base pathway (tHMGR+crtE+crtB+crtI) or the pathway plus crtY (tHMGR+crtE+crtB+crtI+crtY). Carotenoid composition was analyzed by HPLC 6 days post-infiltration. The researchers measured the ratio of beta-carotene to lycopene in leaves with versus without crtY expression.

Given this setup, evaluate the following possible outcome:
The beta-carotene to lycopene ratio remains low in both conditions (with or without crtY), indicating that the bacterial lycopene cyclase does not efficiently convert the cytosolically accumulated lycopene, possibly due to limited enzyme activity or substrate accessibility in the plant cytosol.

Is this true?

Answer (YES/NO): NO